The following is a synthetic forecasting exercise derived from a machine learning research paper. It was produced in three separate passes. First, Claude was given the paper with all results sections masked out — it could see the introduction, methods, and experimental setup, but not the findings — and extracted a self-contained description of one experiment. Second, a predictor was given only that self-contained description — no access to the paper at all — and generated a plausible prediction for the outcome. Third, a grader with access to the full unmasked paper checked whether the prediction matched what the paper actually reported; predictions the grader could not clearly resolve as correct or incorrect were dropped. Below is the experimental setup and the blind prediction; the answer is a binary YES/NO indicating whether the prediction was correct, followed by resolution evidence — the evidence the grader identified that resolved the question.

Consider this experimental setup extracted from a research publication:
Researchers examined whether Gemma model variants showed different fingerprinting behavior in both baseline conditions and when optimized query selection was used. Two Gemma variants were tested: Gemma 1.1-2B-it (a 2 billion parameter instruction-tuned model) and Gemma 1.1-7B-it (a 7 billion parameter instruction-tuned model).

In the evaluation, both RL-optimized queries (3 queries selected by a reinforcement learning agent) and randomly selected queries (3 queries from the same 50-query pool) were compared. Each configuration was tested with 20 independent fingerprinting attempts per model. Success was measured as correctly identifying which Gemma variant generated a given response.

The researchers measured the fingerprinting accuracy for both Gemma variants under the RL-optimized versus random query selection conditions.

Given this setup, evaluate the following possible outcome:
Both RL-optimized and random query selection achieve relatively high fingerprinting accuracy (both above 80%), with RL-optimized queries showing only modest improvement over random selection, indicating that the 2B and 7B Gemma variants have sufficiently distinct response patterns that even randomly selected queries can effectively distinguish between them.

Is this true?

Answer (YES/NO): NO